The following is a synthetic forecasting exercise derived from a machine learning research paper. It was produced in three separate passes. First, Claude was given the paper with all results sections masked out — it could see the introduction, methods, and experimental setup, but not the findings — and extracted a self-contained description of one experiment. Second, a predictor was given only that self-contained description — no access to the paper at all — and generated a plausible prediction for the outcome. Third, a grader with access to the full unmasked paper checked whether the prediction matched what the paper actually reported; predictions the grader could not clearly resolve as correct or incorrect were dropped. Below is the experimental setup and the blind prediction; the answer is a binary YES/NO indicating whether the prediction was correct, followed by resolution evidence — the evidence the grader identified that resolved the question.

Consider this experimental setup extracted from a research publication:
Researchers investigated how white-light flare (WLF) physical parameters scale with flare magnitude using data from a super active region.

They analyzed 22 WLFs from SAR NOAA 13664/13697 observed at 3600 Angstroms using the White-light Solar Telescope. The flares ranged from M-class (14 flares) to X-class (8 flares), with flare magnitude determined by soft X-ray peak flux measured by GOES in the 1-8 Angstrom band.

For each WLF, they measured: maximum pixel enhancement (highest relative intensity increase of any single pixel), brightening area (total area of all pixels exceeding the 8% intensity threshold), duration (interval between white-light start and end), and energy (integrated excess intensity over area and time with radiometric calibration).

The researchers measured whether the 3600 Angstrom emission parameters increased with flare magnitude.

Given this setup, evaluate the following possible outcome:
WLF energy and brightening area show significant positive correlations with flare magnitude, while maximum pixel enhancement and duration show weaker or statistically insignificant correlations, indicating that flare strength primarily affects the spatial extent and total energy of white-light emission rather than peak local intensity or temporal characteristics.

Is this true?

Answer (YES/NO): NO